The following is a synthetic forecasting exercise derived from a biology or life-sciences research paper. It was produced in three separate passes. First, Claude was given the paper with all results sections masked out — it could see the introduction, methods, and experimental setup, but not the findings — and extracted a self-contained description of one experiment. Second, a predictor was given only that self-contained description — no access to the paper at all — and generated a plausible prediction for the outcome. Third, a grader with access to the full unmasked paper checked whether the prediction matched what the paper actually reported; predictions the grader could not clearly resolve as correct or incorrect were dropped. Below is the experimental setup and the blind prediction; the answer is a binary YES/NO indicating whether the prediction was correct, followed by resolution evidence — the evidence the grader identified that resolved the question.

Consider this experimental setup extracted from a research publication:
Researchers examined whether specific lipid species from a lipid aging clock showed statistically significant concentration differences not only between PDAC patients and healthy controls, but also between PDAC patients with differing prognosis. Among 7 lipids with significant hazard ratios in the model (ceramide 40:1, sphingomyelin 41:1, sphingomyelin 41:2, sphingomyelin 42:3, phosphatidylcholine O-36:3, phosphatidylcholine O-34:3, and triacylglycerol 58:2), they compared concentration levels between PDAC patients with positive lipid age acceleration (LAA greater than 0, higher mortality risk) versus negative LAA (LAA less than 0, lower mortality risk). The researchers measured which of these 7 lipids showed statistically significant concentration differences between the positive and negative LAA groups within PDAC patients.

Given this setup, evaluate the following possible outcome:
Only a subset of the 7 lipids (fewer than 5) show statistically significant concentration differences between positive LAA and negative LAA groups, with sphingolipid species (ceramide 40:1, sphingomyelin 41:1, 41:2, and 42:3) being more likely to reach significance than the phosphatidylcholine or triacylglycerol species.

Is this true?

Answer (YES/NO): YES